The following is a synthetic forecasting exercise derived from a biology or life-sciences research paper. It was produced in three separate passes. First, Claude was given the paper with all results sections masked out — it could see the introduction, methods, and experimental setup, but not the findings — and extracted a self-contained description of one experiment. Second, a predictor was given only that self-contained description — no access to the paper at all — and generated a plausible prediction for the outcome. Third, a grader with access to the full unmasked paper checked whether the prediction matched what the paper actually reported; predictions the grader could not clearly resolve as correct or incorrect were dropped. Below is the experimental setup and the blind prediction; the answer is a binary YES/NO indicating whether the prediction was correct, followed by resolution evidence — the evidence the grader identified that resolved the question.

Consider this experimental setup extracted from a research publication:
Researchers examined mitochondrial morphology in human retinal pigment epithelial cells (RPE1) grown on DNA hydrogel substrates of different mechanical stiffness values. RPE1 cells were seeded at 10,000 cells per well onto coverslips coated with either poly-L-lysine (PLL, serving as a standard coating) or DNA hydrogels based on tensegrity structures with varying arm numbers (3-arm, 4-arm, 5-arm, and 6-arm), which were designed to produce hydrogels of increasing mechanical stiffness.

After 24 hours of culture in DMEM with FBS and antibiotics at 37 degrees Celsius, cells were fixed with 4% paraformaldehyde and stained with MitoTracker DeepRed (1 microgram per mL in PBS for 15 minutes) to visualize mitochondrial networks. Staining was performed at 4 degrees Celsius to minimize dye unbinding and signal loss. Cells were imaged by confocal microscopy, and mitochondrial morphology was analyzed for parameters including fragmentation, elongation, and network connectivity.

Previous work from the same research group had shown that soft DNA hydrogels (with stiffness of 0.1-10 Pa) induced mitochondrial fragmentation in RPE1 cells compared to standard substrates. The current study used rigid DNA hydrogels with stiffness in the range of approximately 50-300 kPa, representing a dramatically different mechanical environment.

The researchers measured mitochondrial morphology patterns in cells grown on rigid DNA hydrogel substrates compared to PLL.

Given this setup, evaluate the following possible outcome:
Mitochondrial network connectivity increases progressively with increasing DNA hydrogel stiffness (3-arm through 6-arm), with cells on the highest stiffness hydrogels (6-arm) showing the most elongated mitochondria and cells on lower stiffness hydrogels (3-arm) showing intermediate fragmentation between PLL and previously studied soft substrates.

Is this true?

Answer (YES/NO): NO